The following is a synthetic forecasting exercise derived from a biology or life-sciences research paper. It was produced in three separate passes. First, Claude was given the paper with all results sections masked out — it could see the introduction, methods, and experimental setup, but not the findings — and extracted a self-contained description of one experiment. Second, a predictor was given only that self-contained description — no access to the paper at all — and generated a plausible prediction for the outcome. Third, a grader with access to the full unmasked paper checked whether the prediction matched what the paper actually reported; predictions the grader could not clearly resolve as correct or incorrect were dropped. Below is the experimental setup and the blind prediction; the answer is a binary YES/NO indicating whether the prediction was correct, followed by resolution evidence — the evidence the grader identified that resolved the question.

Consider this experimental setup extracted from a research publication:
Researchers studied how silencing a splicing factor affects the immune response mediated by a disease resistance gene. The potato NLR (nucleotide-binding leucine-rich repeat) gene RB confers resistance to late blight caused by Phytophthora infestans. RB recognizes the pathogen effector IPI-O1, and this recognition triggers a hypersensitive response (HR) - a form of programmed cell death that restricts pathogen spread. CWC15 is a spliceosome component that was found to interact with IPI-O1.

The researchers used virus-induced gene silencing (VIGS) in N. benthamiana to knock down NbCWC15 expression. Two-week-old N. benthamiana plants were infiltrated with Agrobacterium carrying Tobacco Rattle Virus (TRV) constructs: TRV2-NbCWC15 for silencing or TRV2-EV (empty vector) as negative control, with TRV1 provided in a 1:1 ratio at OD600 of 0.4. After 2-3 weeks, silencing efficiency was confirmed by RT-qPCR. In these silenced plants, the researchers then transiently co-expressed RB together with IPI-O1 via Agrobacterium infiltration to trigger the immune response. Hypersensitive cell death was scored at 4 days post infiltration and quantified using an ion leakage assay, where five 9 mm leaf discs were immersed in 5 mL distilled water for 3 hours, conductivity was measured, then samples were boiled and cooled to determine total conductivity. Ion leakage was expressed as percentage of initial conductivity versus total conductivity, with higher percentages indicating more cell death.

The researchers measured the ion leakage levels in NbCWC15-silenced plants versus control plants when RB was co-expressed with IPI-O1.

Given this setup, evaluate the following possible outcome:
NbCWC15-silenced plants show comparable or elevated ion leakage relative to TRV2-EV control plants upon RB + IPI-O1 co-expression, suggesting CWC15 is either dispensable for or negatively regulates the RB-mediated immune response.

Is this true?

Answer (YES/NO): NO